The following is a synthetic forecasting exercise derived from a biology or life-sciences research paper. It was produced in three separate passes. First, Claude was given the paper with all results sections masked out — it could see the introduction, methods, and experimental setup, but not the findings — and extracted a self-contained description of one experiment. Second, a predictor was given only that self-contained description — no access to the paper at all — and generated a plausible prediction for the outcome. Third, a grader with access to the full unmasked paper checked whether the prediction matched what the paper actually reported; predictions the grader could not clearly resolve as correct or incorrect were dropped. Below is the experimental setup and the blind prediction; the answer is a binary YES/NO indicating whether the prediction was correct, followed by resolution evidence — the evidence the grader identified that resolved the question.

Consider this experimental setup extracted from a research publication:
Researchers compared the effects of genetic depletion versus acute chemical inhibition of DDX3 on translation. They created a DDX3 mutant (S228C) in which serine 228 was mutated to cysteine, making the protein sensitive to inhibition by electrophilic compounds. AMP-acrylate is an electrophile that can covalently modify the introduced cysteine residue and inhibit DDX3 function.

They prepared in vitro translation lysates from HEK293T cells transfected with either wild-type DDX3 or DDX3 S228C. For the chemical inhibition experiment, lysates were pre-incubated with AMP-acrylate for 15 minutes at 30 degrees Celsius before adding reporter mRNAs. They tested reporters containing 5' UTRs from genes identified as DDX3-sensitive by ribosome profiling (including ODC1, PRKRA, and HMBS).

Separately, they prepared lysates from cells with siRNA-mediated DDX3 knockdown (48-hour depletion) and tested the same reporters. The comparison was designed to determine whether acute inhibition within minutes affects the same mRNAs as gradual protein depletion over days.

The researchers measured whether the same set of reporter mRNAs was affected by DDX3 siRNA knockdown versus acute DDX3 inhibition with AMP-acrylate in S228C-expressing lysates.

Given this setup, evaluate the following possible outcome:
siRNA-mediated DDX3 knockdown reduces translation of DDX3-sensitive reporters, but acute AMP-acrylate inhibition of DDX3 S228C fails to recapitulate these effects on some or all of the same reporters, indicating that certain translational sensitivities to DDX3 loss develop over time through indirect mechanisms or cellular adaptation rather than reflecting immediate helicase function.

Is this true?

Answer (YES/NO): NO